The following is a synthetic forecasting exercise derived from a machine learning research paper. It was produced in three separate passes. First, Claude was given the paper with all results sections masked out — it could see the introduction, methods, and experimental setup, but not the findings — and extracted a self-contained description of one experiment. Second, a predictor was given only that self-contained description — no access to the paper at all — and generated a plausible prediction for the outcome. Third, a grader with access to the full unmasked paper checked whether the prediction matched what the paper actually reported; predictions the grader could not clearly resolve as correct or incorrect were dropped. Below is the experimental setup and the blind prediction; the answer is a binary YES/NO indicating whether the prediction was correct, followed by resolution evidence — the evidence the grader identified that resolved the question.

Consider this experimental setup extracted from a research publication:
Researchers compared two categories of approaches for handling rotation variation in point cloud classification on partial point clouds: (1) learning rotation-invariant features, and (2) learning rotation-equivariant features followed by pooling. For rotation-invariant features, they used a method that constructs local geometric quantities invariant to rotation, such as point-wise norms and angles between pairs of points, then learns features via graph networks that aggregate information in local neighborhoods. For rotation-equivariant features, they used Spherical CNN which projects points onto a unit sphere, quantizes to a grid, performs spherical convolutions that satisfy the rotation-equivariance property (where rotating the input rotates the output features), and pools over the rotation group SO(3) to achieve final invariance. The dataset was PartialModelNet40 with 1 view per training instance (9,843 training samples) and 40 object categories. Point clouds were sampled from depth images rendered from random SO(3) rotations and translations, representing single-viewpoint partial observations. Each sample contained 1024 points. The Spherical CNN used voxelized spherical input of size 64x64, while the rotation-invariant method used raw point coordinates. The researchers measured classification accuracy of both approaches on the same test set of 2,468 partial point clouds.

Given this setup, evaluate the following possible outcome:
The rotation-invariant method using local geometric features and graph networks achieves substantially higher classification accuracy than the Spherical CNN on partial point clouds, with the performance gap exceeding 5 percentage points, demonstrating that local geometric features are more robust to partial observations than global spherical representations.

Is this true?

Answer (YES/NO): NO